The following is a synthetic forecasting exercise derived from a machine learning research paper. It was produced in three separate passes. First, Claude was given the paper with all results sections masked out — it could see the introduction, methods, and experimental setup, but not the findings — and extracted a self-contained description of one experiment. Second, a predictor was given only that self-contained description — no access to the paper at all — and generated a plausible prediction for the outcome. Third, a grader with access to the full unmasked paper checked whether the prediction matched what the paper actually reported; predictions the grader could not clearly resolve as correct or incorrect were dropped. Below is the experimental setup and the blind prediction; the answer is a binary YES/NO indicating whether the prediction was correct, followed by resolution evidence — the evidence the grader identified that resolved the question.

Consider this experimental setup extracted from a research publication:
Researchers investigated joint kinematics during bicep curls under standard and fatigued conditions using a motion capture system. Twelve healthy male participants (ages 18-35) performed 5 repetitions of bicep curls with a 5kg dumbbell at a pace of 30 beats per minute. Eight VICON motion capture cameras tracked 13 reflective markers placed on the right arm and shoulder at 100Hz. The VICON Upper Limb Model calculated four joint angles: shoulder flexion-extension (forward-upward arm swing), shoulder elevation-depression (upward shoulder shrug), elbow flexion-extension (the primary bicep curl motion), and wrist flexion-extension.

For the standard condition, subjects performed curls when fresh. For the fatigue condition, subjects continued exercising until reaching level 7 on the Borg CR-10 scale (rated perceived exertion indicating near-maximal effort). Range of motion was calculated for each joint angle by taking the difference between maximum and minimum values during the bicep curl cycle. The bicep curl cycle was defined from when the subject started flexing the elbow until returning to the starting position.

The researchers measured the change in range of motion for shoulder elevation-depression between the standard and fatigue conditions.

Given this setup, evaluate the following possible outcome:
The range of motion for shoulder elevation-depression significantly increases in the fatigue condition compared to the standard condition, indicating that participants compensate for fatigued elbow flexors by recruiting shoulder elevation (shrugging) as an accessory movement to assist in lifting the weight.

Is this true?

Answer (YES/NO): YES